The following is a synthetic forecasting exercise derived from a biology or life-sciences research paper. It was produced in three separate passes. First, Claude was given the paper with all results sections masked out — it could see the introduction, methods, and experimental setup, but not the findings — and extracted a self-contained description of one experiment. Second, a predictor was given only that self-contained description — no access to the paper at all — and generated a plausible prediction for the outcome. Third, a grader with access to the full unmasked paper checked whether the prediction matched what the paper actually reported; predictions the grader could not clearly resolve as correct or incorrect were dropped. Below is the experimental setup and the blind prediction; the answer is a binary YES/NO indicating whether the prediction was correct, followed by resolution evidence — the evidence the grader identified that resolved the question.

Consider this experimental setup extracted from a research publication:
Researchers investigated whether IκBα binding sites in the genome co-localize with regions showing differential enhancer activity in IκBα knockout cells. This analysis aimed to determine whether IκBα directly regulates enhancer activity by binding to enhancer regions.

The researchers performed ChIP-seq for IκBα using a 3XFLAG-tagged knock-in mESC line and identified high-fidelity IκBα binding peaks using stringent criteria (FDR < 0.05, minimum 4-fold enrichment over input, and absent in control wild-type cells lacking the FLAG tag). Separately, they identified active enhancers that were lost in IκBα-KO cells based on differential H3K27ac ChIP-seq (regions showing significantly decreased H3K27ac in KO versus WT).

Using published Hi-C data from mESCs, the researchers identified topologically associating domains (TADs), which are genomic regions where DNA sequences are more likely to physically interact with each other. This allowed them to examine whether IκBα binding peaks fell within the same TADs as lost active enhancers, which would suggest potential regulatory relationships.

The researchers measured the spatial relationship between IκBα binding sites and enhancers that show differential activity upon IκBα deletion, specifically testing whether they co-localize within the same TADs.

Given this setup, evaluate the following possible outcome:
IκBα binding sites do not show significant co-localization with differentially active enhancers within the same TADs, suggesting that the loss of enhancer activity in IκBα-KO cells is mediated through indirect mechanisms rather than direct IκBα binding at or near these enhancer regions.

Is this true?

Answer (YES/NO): NO